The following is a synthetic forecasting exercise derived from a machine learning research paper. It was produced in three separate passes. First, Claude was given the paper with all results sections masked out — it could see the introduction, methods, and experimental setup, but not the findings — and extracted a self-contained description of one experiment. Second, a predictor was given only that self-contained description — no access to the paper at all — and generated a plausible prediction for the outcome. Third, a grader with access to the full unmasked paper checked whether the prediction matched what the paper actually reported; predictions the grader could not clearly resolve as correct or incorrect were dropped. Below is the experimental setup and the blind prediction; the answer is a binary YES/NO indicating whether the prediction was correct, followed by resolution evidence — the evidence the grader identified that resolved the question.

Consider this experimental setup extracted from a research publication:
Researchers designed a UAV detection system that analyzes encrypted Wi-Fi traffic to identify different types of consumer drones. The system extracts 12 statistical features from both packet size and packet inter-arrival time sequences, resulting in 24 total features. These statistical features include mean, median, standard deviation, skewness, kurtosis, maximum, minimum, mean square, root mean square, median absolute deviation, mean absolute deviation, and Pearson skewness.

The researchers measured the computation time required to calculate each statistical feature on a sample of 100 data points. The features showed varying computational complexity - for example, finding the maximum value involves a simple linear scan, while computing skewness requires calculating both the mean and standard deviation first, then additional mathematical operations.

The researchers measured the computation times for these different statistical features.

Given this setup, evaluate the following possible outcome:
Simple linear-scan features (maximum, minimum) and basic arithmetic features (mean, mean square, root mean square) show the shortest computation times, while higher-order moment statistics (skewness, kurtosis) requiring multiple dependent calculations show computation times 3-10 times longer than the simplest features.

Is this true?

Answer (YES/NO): NO